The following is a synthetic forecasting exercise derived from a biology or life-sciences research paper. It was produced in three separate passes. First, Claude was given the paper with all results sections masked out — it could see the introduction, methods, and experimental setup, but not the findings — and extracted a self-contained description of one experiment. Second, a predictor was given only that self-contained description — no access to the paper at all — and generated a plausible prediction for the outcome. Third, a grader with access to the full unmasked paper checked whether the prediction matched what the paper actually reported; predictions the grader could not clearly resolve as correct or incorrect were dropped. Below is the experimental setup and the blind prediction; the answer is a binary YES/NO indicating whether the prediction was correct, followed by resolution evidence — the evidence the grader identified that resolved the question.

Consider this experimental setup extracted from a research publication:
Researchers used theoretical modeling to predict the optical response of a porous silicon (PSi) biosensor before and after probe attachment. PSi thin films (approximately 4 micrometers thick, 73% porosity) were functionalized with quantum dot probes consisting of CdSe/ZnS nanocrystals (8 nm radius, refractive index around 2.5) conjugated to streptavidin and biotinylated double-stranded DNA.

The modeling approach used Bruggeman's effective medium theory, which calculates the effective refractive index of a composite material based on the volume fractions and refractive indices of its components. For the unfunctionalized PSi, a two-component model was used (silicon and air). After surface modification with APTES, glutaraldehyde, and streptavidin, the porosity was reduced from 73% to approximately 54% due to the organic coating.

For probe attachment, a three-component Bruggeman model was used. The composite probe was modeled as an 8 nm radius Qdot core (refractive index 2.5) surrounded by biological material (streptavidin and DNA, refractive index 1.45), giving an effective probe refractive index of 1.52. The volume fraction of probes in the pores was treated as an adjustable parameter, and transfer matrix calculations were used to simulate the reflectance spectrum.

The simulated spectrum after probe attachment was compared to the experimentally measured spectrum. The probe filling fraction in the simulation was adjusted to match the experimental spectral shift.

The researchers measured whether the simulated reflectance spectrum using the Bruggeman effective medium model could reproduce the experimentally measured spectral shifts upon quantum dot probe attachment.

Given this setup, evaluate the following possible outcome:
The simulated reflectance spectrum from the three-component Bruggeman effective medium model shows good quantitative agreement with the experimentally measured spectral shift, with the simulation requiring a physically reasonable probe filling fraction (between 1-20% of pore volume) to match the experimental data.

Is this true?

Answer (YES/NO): YES